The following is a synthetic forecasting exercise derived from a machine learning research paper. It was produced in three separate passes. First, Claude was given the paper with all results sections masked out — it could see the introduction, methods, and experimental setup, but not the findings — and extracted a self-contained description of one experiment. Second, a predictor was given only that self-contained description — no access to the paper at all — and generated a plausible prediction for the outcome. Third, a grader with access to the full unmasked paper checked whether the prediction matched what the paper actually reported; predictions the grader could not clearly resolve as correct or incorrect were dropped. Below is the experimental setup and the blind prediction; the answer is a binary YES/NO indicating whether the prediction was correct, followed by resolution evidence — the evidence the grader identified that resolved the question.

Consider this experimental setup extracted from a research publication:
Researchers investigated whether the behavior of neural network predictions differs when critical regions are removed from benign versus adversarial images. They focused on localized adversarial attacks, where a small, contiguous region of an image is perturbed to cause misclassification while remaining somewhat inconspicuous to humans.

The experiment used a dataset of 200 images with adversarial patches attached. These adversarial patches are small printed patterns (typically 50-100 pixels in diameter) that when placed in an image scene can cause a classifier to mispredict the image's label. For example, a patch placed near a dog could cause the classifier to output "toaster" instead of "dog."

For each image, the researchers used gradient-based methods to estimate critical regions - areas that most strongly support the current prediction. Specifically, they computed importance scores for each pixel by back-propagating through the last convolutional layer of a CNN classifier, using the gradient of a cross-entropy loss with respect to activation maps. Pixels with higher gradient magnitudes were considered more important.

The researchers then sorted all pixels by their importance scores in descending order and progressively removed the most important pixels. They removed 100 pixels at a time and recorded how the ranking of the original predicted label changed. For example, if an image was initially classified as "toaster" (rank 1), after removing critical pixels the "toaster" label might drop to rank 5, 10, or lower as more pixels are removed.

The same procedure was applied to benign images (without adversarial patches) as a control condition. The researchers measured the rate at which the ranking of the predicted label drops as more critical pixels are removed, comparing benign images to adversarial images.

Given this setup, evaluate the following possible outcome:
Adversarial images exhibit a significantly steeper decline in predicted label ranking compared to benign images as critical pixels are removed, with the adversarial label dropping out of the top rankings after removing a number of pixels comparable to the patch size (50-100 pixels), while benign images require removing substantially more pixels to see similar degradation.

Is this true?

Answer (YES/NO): YES